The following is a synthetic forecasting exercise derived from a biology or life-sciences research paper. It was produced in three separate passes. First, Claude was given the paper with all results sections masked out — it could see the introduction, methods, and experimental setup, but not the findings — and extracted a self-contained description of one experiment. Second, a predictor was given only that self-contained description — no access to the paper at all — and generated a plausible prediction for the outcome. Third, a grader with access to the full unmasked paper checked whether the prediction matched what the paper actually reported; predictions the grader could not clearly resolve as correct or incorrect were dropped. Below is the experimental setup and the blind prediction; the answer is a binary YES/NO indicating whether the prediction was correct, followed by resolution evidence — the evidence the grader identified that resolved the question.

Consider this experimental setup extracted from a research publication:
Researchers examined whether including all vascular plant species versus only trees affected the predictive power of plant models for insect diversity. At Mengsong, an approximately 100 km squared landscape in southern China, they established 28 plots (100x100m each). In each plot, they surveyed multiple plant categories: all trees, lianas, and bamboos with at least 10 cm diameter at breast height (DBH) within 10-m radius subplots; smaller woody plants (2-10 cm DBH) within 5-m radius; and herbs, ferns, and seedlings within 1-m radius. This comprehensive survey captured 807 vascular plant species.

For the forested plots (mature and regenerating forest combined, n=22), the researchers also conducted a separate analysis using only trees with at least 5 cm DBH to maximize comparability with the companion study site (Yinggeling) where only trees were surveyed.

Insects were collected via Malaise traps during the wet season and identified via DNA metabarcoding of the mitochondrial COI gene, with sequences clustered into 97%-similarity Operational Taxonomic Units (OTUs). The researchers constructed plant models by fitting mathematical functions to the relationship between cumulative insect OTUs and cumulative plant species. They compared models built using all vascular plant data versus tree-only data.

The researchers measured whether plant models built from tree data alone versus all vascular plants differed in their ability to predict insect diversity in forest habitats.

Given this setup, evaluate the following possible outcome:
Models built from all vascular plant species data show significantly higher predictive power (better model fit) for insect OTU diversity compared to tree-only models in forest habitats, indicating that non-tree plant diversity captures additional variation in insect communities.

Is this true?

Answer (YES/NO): NO